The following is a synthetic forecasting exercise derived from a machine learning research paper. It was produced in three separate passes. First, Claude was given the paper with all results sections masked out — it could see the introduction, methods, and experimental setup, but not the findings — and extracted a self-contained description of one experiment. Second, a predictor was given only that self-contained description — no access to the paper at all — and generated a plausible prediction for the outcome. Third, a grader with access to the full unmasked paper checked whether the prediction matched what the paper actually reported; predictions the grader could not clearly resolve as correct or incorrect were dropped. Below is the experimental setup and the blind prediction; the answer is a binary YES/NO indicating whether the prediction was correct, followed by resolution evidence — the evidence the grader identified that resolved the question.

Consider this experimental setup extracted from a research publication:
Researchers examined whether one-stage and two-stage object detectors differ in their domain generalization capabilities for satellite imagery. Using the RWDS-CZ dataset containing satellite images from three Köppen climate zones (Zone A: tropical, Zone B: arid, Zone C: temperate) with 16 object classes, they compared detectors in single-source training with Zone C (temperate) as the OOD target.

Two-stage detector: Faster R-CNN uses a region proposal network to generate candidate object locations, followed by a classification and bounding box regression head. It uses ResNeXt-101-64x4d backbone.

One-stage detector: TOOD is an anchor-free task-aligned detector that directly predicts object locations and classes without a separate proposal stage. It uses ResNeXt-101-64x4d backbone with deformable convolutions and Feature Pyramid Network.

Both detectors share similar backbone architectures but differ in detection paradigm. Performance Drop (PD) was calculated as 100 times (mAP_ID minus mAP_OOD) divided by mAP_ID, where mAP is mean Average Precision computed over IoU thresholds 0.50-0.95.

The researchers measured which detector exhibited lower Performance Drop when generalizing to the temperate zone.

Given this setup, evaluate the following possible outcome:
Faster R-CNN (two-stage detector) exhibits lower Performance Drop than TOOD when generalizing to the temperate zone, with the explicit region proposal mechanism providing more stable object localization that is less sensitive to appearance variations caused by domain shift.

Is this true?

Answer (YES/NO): NO